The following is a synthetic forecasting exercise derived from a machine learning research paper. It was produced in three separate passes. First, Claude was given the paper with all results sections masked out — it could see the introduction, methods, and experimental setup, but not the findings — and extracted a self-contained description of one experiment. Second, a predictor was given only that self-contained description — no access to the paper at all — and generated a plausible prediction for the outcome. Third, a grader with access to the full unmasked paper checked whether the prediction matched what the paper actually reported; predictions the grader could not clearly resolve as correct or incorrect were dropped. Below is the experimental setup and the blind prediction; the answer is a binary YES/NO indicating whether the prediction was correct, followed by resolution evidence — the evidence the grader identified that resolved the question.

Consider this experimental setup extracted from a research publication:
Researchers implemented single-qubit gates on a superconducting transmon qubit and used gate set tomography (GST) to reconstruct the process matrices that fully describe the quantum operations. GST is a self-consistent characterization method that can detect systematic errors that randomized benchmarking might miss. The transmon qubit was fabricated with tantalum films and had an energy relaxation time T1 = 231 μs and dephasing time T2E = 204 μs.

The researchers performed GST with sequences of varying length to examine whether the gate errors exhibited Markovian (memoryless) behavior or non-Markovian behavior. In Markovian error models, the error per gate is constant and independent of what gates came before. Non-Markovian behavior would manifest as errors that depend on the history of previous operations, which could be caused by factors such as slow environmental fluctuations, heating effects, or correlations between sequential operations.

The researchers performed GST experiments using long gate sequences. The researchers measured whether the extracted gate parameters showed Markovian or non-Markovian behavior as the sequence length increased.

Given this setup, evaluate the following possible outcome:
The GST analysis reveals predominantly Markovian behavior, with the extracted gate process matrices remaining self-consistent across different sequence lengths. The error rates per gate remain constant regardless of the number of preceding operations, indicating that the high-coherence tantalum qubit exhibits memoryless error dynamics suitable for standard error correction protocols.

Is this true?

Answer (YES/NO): NO